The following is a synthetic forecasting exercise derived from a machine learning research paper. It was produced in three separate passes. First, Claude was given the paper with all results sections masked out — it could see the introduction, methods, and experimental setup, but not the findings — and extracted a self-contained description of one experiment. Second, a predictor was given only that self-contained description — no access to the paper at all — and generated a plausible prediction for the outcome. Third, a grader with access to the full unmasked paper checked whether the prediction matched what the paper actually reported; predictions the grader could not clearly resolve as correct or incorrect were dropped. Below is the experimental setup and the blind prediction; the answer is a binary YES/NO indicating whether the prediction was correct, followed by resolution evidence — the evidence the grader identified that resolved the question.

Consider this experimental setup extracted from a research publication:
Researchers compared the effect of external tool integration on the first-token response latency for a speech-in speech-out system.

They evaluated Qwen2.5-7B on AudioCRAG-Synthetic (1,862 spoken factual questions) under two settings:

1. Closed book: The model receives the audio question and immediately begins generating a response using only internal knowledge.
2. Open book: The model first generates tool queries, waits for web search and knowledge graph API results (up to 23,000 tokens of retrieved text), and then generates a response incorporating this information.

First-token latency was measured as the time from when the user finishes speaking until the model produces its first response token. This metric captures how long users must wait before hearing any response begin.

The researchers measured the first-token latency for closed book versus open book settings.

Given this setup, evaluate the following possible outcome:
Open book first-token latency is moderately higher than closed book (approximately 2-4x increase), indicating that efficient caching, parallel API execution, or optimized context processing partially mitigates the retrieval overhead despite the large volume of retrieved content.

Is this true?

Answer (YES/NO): NO